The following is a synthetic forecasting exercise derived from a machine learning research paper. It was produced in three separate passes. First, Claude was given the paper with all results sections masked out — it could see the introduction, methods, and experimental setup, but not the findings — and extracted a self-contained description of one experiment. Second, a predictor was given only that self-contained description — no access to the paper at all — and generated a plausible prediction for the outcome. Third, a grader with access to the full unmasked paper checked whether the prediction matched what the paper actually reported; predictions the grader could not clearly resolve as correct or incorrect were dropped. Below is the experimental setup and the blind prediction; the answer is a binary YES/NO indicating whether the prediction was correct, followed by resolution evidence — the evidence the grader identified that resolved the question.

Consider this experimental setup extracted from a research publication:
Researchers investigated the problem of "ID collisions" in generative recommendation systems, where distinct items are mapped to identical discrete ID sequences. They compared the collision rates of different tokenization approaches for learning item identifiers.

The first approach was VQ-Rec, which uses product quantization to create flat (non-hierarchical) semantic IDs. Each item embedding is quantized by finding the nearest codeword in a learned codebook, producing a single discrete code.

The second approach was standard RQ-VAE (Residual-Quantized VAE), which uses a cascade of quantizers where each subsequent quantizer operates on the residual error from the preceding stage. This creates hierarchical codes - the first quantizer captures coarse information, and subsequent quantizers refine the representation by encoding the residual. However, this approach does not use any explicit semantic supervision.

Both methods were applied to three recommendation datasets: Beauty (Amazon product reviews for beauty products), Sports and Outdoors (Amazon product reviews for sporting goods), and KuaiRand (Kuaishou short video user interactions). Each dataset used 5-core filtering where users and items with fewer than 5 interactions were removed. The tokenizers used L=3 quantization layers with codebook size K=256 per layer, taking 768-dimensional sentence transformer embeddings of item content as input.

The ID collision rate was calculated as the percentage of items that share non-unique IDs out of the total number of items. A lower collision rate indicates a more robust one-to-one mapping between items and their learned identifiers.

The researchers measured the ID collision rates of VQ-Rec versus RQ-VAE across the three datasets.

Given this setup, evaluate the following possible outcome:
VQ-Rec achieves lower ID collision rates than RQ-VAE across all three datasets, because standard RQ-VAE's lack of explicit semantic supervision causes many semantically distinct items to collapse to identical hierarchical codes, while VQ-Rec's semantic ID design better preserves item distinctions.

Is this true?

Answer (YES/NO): NO